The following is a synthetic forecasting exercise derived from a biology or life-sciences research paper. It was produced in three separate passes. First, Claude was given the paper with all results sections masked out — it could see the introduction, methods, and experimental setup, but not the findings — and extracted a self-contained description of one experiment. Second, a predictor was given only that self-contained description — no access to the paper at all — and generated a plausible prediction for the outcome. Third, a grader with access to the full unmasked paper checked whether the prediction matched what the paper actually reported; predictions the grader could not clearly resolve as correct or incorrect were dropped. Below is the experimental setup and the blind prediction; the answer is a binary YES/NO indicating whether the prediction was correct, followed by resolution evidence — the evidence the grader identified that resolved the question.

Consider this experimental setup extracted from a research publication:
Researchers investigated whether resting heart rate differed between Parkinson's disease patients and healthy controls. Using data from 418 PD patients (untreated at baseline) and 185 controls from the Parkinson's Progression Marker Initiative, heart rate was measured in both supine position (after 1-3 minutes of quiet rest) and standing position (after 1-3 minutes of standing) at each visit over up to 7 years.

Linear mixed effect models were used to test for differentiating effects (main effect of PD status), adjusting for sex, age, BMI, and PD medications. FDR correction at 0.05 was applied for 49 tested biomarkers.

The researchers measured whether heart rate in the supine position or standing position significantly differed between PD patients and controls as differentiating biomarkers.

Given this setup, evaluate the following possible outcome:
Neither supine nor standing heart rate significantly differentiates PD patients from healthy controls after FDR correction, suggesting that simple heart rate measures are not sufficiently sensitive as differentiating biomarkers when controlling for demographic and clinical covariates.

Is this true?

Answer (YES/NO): NO